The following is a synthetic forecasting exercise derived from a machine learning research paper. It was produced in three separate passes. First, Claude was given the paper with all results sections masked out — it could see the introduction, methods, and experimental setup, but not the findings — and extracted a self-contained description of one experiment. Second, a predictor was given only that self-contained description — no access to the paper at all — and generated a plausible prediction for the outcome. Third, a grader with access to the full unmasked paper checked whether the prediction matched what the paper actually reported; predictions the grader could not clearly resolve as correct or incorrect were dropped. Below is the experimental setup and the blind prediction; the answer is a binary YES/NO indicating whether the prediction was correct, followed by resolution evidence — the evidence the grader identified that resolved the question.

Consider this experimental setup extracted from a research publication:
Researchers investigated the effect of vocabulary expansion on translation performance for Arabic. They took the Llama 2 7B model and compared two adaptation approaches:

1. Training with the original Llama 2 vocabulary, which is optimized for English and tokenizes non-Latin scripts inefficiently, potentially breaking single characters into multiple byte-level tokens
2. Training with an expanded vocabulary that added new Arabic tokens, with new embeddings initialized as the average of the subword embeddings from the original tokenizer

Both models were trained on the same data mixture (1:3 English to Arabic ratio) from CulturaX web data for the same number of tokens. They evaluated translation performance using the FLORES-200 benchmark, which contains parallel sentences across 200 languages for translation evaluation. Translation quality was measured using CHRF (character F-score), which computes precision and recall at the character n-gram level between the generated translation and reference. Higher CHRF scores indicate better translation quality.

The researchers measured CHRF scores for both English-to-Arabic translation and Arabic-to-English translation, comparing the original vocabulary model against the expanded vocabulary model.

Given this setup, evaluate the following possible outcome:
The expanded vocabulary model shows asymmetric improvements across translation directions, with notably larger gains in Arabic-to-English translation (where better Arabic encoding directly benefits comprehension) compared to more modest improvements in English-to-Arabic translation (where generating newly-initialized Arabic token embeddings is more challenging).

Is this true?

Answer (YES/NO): NO